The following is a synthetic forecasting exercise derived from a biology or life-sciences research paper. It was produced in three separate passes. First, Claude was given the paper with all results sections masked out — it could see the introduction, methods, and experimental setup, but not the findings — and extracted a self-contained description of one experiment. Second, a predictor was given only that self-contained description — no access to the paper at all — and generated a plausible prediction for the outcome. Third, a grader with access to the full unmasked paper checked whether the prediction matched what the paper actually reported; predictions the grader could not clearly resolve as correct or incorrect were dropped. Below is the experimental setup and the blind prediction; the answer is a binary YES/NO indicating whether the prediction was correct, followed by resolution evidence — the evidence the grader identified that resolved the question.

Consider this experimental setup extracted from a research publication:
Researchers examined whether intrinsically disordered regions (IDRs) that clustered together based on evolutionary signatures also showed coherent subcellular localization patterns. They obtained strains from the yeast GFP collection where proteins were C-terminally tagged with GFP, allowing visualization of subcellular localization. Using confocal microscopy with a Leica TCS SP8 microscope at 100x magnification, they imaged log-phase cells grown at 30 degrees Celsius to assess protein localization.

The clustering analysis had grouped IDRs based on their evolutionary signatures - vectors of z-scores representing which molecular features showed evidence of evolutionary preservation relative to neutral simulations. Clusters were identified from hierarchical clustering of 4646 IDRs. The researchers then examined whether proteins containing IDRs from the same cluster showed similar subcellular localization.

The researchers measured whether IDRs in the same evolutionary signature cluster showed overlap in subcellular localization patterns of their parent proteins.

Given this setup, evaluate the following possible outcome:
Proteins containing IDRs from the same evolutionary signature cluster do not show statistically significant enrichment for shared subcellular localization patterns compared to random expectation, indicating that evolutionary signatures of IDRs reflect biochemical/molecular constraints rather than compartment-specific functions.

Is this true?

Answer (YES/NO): NO